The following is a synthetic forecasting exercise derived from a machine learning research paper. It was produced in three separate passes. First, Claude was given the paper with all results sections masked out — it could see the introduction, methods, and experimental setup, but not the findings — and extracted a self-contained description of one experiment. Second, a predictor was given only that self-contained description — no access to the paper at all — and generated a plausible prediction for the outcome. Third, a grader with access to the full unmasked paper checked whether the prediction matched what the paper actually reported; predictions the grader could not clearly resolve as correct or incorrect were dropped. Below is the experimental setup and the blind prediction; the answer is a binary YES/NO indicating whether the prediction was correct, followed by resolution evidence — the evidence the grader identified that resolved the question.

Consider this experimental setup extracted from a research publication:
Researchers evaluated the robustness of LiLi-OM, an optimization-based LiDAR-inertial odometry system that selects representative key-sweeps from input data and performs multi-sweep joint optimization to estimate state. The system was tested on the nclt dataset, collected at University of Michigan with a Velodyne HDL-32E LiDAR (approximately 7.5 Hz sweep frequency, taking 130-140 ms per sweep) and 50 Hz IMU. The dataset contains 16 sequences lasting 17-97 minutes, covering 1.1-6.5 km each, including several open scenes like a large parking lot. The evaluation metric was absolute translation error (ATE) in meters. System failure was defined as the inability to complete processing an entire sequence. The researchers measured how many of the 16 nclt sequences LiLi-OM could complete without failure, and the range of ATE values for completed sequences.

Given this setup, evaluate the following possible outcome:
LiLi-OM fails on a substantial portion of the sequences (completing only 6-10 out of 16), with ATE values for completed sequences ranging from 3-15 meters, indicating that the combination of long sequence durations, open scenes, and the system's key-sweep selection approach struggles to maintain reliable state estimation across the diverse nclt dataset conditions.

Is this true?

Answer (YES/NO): NO